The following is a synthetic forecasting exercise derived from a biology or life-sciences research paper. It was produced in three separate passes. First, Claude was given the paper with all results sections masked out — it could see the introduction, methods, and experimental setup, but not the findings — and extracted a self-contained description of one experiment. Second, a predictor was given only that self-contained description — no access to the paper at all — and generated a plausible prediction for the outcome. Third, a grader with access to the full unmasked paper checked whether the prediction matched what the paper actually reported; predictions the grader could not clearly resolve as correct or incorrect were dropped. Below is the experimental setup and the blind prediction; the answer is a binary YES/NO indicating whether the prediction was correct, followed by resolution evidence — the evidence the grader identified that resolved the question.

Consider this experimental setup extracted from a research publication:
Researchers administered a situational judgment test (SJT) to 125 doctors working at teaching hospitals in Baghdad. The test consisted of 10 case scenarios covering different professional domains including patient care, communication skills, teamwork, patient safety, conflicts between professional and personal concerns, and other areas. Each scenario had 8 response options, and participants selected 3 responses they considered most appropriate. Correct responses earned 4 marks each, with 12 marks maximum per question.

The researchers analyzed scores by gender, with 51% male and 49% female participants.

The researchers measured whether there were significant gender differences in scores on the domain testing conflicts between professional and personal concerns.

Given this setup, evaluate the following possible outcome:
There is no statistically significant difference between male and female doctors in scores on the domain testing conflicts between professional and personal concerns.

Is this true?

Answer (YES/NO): NO